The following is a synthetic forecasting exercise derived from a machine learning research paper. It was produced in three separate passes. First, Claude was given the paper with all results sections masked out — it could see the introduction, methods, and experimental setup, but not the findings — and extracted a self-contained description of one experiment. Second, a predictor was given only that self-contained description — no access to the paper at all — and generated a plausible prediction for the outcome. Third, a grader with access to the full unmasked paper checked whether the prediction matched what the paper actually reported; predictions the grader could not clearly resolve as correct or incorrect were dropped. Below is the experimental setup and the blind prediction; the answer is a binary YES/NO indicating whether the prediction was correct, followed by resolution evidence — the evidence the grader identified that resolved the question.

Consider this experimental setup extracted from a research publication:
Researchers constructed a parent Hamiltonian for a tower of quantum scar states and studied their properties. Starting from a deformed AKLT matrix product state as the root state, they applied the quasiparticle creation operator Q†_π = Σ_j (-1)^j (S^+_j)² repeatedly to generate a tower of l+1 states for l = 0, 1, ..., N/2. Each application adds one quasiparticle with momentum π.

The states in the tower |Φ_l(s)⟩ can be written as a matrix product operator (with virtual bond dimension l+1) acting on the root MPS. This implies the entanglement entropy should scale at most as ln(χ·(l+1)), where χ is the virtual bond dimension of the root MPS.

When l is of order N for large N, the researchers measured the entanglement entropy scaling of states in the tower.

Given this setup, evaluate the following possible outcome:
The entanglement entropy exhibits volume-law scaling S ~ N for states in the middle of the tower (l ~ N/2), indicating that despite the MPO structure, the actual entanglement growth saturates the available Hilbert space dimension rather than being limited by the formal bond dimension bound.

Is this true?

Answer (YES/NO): NO